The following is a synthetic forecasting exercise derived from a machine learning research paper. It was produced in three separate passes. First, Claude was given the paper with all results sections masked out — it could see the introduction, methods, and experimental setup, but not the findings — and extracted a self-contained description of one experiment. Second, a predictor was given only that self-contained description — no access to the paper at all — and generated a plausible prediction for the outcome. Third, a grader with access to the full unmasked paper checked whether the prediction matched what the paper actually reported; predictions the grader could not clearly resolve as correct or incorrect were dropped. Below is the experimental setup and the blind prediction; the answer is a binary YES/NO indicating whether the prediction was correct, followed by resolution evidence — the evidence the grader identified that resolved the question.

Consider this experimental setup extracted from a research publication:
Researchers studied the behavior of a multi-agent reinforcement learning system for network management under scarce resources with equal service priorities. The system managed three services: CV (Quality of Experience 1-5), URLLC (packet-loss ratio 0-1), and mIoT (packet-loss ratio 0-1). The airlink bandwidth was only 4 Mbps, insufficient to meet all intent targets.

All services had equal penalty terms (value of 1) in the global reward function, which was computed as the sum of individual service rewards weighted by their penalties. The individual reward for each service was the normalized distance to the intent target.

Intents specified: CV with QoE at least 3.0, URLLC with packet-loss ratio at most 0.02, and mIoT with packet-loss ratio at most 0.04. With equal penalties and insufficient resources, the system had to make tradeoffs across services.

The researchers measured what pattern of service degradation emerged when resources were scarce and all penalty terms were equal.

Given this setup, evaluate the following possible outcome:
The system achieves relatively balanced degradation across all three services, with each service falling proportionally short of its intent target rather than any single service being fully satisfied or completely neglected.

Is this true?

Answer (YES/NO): YES